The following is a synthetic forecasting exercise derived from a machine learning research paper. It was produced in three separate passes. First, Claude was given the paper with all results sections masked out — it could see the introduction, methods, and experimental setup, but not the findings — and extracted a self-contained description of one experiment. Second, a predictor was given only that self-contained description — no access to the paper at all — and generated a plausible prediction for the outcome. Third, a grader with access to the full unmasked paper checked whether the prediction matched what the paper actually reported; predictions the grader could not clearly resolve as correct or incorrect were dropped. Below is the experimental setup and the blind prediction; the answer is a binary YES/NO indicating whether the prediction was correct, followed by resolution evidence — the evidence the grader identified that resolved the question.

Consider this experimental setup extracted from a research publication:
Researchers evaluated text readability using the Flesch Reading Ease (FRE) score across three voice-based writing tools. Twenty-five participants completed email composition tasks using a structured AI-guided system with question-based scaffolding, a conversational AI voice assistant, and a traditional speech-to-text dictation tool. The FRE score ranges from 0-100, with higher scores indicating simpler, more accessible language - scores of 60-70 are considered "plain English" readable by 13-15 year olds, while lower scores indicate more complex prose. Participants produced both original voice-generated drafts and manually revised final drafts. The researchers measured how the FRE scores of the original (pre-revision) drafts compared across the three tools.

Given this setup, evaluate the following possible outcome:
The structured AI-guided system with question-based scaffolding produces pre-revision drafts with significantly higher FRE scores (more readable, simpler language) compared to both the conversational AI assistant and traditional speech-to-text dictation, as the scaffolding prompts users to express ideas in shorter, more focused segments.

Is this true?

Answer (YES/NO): NO